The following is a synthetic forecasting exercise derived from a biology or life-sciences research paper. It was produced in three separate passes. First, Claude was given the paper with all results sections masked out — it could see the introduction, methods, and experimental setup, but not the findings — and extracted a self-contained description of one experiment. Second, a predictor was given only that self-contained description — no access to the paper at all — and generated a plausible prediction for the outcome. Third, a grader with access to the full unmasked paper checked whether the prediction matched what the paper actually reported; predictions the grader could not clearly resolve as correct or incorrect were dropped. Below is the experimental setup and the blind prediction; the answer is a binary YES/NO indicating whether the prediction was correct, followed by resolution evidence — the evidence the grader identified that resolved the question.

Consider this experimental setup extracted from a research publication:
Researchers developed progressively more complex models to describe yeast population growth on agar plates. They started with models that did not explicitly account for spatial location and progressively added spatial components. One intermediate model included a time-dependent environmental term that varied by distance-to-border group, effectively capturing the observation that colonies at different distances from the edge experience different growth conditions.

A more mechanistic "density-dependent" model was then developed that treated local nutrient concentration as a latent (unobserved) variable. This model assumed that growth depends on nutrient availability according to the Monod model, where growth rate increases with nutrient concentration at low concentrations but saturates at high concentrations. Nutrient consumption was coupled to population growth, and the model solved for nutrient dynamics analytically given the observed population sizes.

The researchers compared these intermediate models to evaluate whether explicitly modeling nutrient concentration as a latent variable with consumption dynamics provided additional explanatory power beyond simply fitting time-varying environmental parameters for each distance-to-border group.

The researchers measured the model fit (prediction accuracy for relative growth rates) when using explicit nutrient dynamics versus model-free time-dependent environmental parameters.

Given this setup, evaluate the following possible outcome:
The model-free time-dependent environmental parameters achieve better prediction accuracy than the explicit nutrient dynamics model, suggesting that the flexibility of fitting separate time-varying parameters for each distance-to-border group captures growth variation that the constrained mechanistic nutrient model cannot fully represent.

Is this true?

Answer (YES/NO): NO